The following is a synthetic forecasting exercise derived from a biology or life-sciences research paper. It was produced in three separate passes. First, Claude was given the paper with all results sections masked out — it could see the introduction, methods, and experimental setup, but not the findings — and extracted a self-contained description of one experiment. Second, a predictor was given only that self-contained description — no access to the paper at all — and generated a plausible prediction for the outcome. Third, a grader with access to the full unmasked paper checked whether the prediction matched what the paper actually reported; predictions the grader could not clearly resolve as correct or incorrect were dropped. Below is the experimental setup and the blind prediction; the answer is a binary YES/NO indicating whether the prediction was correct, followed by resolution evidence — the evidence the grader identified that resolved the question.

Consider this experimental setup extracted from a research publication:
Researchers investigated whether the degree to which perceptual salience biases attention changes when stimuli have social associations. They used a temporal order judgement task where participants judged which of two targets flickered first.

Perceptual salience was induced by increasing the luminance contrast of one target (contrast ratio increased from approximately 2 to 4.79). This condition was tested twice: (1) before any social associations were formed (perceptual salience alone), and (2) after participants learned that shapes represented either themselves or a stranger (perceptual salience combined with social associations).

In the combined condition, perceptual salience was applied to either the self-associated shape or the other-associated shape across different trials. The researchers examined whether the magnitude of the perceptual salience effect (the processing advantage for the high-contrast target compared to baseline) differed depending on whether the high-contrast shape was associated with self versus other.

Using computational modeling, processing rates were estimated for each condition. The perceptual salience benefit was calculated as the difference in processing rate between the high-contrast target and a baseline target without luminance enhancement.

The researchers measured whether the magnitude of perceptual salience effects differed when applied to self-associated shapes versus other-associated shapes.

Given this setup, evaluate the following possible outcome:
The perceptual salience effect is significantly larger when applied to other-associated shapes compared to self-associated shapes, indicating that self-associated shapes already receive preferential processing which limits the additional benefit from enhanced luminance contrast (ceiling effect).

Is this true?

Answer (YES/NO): NO